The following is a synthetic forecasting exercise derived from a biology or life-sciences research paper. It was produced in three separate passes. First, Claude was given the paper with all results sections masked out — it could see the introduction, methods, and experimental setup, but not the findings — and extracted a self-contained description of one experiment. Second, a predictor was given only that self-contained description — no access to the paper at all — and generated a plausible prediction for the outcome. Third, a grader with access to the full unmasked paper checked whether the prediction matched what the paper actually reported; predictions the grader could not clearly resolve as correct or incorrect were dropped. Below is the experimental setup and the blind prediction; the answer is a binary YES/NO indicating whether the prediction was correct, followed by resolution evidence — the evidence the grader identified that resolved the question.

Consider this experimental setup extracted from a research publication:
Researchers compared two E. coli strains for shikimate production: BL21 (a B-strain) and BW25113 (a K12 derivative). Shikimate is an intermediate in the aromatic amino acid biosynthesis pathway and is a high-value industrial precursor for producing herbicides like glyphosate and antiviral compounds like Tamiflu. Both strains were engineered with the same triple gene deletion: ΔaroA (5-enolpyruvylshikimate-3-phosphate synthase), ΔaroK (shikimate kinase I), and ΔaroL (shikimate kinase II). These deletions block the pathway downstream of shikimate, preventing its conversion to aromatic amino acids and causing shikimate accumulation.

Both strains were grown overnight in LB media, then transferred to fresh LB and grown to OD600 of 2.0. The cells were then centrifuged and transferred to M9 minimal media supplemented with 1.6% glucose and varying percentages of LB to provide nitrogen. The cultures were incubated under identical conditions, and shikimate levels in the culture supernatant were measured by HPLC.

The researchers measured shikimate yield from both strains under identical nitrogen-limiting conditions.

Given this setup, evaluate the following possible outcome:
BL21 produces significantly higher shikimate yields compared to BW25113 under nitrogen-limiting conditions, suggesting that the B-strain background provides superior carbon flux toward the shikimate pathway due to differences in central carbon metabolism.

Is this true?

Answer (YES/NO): NO